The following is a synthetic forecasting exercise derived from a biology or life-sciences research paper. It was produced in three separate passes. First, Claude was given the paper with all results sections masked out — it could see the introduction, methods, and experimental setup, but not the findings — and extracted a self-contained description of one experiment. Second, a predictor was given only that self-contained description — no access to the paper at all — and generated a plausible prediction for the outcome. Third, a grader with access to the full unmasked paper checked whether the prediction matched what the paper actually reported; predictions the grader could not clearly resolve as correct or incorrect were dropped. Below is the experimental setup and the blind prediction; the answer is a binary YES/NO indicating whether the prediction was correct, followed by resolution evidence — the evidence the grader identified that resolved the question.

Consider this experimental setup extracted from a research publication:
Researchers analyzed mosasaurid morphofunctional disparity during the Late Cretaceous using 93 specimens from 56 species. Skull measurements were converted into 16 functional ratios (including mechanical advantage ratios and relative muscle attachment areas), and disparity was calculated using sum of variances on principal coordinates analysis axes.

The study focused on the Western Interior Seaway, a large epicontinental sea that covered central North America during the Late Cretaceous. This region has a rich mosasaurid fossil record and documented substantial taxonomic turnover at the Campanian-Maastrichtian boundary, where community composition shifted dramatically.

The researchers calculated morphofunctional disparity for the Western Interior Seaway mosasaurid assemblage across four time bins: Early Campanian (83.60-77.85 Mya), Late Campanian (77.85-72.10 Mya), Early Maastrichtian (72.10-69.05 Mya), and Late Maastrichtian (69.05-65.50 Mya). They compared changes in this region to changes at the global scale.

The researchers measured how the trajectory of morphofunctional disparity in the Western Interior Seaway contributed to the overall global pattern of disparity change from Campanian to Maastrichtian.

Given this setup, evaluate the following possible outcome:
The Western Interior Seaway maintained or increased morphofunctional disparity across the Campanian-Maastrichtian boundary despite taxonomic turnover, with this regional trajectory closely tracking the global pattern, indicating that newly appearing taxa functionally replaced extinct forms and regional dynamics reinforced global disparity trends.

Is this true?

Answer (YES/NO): NO